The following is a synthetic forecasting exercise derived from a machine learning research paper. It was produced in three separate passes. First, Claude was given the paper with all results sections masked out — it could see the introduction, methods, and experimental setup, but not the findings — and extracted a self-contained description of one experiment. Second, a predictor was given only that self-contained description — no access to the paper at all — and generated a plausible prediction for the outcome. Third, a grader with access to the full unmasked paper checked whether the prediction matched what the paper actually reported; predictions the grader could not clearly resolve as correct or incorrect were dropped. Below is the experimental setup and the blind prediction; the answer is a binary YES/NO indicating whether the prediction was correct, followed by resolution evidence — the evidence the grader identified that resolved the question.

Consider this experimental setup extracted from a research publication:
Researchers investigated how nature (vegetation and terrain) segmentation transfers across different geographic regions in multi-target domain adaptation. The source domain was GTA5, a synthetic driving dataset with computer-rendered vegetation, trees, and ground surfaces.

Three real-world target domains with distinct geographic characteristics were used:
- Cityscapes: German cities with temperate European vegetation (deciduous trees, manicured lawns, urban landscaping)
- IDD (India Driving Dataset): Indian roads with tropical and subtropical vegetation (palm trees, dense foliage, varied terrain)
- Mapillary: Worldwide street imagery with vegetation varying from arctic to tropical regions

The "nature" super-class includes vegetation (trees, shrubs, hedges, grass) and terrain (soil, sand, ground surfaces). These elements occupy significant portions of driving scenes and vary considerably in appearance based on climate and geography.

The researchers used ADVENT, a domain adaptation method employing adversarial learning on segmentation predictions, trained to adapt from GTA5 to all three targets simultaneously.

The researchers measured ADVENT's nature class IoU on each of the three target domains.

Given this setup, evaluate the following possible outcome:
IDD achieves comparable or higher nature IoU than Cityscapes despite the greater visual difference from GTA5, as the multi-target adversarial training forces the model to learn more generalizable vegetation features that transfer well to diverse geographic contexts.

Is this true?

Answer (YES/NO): YES